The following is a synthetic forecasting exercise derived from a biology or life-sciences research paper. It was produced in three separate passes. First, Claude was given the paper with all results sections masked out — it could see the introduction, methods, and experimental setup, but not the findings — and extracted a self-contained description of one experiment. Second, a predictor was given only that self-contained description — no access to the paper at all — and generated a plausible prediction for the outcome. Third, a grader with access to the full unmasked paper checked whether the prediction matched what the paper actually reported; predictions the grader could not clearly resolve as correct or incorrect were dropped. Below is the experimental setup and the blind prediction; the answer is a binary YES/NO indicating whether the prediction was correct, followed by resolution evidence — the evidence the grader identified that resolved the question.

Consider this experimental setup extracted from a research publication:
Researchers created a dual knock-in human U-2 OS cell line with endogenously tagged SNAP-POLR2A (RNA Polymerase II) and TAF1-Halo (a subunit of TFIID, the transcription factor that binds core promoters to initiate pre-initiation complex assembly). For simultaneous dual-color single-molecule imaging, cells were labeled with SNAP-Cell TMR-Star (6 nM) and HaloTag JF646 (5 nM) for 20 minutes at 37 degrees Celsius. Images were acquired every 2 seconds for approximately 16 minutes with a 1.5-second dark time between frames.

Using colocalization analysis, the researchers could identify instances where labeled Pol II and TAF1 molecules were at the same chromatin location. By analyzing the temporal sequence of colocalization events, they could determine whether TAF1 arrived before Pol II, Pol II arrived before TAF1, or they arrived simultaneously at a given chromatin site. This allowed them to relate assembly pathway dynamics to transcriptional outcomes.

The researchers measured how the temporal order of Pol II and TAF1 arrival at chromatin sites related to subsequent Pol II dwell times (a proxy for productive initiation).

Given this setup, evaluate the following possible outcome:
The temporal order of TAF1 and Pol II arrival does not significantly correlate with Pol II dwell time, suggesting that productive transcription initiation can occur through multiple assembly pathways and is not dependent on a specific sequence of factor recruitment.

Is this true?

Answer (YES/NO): NO